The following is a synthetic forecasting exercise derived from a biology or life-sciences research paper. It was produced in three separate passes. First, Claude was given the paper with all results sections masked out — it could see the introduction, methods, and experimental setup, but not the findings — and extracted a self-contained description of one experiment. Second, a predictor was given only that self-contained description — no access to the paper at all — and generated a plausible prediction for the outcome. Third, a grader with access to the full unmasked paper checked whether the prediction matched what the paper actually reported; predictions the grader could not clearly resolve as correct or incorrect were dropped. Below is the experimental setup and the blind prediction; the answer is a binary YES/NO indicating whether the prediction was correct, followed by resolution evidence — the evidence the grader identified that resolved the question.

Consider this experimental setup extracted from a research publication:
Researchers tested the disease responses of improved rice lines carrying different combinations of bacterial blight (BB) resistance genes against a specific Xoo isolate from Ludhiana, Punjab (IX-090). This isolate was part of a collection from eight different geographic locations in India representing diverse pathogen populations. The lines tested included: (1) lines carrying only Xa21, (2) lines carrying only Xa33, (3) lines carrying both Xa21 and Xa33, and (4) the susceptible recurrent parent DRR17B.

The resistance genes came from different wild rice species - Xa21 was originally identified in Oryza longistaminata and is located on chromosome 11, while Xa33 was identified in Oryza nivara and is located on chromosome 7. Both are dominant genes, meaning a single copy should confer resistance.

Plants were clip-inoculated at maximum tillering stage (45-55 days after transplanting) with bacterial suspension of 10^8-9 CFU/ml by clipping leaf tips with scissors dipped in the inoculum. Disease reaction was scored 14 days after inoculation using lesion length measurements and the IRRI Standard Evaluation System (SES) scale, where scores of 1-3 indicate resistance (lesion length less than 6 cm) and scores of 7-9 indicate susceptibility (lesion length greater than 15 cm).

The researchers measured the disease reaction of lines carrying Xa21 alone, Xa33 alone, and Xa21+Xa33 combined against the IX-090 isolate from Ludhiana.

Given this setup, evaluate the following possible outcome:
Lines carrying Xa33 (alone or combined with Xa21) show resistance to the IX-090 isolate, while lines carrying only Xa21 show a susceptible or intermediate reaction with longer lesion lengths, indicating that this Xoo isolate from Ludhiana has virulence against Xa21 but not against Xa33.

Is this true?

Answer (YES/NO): NO